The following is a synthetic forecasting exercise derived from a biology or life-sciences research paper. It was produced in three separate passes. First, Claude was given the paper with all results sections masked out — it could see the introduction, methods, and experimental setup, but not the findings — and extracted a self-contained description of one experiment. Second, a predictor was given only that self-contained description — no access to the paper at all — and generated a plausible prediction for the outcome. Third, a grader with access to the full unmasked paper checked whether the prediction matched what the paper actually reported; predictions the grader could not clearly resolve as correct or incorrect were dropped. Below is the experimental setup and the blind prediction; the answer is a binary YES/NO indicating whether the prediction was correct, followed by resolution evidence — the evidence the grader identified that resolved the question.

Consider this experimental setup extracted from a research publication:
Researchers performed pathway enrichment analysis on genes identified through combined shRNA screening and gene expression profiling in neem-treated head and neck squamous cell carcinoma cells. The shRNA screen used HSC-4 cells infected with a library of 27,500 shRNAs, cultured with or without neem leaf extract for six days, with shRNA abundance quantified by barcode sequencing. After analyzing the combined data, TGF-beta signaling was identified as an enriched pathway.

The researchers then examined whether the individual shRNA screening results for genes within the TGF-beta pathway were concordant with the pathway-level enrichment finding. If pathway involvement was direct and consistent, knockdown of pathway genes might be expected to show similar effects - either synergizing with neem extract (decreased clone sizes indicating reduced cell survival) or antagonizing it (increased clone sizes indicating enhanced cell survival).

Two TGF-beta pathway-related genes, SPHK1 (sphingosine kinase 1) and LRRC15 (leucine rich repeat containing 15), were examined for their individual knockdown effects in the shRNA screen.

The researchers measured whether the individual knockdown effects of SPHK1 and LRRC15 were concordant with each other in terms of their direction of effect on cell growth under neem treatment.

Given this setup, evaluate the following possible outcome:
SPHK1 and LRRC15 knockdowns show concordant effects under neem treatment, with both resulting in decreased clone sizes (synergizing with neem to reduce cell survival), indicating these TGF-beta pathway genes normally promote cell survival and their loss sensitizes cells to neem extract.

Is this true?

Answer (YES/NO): NO